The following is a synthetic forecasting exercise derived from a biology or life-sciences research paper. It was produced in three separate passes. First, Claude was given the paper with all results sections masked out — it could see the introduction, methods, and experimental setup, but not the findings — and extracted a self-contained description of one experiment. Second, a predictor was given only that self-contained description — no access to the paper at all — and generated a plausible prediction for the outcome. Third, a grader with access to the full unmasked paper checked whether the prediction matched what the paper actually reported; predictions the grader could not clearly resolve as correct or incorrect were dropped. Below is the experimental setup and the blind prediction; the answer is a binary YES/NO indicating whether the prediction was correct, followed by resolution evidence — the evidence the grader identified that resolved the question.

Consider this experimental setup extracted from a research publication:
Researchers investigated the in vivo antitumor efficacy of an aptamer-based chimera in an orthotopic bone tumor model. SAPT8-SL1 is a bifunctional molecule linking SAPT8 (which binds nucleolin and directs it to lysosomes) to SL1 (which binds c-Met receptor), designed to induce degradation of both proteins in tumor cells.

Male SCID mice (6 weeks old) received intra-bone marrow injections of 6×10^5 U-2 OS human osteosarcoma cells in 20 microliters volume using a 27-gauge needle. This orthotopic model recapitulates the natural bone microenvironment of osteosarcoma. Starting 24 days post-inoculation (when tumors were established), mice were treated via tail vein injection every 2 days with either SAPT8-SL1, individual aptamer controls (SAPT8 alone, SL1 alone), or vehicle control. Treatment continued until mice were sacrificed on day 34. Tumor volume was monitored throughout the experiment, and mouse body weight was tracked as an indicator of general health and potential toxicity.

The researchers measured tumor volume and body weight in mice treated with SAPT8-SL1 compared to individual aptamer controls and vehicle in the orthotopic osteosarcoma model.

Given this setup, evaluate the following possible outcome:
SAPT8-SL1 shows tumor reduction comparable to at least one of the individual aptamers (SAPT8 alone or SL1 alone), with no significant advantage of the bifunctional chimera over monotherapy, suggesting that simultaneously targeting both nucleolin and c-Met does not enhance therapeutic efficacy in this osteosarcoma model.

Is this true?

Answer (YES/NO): NO